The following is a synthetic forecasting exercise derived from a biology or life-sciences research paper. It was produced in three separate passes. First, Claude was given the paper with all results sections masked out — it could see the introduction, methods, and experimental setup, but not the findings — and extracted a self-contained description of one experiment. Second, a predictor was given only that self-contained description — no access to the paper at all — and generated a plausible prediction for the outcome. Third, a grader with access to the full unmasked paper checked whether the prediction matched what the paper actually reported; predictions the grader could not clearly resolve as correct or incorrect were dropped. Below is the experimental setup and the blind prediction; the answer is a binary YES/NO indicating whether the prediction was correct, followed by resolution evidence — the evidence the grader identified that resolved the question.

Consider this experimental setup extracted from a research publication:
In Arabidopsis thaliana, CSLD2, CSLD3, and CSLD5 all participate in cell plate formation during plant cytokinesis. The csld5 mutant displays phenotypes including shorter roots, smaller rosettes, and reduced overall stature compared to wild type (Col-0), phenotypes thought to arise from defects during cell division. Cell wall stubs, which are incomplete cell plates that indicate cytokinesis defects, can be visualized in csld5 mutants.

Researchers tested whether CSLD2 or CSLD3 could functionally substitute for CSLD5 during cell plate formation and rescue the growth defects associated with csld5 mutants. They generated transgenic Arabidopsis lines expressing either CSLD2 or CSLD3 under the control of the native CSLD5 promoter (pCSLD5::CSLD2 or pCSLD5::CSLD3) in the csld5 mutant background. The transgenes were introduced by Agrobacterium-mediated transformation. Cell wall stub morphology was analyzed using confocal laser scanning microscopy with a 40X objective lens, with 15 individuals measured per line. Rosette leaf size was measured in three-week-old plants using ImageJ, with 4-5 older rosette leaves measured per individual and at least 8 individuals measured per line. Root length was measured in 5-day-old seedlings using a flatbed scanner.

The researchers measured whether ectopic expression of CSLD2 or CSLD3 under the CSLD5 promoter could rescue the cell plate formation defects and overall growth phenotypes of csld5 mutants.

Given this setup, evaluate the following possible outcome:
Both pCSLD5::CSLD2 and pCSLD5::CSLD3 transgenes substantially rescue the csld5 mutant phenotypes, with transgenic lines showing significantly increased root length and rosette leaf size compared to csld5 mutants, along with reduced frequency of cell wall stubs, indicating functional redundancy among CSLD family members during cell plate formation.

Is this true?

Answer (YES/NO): NO